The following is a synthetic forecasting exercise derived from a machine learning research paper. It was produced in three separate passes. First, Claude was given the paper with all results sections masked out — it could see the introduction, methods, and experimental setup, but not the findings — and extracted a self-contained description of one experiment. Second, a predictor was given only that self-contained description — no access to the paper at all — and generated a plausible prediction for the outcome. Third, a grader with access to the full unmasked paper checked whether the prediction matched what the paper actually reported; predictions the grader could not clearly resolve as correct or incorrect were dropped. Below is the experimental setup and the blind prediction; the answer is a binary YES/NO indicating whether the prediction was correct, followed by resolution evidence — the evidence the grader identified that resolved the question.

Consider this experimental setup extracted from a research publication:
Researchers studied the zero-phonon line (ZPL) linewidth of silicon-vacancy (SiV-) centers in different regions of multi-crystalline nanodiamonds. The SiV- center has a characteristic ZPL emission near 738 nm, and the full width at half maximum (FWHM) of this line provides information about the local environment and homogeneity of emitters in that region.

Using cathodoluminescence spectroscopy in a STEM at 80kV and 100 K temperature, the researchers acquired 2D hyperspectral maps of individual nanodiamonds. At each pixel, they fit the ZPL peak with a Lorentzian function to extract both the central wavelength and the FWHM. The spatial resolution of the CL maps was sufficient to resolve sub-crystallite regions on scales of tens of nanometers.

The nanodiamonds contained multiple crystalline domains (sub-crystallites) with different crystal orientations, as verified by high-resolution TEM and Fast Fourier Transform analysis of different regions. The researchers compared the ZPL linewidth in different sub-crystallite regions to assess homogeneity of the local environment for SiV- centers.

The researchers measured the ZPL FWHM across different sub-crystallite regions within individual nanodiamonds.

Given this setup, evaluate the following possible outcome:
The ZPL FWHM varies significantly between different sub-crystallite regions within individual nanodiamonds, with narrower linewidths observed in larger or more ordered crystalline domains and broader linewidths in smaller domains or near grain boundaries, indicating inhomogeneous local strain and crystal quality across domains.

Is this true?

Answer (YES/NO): NO